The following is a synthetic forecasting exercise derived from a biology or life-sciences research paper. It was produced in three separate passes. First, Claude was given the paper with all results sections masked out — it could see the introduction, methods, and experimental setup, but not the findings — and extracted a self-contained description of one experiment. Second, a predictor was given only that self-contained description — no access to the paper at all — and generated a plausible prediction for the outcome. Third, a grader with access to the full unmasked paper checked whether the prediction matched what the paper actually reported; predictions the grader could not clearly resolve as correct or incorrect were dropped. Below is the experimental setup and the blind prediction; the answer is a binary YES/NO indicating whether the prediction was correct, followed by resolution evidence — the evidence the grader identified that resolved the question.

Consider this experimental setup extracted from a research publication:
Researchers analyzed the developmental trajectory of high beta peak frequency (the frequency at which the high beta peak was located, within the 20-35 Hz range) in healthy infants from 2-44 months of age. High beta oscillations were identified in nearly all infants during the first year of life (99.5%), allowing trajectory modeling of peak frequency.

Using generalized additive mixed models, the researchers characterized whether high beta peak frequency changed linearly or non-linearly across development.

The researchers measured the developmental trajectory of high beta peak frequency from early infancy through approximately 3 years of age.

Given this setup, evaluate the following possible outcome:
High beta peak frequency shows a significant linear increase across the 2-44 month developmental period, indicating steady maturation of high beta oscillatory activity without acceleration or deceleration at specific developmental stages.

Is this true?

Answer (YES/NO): NO